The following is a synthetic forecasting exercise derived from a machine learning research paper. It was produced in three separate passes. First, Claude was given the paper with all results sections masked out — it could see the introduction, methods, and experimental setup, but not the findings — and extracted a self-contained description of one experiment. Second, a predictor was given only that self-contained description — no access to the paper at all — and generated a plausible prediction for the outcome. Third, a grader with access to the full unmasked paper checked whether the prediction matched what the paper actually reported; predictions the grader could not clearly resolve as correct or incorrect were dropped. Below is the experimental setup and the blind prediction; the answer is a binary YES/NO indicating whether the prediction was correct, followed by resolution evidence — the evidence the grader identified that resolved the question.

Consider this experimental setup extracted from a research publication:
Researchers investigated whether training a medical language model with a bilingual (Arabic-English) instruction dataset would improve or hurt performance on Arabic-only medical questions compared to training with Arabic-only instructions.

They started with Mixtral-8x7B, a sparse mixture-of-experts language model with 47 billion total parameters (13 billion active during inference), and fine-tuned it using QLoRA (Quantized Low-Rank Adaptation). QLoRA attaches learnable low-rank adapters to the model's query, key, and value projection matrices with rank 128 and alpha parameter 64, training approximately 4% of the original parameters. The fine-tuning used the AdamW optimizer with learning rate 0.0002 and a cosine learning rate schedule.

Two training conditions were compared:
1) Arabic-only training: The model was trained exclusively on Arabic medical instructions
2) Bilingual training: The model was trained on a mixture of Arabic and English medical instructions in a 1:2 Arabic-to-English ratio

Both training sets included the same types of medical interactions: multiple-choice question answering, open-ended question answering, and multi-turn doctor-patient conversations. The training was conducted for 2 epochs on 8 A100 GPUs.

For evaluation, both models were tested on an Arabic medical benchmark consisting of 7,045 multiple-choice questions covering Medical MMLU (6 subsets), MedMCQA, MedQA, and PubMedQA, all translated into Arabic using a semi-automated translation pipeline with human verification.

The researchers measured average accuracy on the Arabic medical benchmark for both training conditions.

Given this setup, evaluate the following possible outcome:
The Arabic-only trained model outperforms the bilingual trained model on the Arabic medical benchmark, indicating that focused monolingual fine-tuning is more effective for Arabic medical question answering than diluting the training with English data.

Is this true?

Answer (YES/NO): NO